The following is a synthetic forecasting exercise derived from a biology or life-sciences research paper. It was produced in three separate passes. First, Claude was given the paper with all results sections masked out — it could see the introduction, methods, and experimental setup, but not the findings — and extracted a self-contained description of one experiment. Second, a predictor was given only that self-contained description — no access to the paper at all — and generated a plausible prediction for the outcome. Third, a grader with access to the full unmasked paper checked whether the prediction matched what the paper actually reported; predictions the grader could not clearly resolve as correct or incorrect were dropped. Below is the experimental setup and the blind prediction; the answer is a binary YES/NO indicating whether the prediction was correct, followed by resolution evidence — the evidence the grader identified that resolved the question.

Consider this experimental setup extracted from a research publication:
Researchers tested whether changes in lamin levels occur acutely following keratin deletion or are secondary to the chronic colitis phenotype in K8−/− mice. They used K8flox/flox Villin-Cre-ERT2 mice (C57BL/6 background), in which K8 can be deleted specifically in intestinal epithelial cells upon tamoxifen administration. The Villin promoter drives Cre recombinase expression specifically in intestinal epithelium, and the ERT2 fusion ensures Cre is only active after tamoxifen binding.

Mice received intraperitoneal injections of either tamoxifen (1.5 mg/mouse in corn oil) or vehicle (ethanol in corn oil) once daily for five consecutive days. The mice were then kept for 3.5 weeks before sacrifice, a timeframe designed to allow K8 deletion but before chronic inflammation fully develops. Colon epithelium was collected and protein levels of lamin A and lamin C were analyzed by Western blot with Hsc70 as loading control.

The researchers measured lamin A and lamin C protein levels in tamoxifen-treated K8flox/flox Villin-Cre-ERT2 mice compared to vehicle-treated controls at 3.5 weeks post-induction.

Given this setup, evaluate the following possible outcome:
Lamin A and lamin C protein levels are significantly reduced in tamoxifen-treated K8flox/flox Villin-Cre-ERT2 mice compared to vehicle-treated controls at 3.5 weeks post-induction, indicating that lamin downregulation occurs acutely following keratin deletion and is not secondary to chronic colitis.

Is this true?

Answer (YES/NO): NO